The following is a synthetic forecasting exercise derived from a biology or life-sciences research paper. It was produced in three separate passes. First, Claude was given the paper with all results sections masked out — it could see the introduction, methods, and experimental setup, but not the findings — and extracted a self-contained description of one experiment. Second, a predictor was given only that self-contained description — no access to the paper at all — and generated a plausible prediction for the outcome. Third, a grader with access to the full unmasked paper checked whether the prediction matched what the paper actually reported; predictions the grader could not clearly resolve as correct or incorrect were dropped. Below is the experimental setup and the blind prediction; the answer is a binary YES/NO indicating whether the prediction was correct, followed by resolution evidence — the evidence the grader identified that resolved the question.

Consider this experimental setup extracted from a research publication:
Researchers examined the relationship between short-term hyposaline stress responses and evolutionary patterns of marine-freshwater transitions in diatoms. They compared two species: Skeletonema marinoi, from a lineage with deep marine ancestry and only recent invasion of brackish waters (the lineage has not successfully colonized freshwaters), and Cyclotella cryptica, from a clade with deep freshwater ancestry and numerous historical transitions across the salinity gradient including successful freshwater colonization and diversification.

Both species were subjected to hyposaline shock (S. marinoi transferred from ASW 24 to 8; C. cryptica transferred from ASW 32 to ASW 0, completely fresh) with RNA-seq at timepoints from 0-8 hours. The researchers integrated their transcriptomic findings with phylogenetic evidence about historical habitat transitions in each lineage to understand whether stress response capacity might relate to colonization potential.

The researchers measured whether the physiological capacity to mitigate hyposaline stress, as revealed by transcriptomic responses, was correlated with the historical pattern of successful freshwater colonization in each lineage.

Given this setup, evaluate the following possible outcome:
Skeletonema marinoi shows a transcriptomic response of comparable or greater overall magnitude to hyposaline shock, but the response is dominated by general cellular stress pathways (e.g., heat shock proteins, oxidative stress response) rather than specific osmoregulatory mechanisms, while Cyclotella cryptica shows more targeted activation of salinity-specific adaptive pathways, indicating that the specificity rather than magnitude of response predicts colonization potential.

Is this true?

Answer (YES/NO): NO